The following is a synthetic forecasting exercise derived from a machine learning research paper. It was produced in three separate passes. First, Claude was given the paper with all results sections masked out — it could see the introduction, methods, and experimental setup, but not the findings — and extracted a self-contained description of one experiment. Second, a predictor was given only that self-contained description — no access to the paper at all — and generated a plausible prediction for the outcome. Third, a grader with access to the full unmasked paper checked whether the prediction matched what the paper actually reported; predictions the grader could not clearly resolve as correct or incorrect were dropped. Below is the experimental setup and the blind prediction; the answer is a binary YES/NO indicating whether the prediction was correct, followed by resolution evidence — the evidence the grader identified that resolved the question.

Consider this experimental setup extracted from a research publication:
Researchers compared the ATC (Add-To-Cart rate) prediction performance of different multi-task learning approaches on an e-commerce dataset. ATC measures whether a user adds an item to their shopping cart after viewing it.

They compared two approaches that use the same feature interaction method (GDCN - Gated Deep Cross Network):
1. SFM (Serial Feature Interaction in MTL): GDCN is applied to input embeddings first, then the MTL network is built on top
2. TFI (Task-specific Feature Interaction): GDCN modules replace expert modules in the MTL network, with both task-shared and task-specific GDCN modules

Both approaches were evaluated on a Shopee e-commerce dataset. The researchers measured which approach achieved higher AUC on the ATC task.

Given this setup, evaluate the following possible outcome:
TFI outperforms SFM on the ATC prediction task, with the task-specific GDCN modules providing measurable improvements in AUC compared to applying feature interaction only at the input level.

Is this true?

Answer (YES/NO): YES